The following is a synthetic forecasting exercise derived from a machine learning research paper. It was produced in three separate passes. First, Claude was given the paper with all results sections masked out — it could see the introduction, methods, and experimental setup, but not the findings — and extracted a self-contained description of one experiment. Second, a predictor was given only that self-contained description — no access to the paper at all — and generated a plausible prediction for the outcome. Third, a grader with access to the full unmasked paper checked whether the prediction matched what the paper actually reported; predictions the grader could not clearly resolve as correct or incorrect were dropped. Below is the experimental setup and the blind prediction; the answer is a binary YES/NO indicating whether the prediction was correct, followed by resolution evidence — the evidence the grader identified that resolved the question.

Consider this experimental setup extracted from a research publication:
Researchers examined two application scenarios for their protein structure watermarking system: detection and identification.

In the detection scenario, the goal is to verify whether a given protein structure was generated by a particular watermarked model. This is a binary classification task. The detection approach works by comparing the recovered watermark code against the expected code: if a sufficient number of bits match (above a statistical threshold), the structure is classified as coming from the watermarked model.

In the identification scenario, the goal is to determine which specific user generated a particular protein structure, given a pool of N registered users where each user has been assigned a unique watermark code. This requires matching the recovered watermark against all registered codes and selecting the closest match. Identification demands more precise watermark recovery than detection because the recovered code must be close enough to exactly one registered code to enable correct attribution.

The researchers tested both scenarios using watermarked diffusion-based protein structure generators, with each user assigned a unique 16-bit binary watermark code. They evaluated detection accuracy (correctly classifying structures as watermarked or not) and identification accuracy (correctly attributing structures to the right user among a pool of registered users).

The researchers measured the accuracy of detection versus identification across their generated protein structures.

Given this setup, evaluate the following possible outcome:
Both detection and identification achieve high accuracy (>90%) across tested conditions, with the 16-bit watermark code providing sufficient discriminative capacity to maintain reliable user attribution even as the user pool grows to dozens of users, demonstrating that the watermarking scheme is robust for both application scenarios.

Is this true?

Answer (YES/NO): NO